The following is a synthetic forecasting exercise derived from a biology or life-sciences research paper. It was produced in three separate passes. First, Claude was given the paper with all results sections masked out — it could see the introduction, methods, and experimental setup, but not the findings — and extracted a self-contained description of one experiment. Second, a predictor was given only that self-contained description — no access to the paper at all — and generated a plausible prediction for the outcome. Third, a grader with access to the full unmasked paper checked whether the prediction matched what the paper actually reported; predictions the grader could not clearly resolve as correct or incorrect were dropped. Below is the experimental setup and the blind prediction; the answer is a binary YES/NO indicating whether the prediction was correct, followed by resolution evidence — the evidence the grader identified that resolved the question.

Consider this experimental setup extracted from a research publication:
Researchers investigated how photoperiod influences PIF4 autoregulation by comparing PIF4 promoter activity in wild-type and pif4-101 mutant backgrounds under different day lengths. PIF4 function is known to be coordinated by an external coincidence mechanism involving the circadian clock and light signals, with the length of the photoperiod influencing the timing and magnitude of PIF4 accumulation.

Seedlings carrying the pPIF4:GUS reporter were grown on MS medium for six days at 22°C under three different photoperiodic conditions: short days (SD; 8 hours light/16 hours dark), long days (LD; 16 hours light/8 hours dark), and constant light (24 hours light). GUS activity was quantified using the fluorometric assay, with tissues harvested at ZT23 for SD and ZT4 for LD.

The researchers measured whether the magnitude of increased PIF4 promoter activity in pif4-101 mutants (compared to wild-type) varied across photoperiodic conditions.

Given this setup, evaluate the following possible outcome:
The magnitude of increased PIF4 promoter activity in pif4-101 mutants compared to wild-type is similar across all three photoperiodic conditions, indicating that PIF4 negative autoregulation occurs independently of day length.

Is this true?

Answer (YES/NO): NO